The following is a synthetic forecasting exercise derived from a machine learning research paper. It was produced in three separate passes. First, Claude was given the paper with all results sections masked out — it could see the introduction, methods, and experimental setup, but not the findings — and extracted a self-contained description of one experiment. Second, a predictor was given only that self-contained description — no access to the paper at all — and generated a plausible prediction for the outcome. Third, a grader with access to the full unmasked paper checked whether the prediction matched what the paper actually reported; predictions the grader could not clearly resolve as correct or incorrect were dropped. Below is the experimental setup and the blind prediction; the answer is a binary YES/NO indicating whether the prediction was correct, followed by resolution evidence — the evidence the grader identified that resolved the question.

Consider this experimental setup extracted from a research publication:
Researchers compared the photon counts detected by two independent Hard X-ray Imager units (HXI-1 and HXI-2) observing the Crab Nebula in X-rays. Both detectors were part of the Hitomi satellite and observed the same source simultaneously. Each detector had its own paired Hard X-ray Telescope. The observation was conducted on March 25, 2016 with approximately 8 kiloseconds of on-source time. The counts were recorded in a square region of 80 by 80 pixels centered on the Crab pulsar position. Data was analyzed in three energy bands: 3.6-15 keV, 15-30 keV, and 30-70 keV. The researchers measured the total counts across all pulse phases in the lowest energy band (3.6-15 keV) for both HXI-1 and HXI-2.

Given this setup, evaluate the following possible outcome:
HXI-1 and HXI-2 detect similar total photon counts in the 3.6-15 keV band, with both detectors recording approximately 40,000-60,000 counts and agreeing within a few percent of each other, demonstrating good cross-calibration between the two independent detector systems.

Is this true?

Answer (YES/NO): NO